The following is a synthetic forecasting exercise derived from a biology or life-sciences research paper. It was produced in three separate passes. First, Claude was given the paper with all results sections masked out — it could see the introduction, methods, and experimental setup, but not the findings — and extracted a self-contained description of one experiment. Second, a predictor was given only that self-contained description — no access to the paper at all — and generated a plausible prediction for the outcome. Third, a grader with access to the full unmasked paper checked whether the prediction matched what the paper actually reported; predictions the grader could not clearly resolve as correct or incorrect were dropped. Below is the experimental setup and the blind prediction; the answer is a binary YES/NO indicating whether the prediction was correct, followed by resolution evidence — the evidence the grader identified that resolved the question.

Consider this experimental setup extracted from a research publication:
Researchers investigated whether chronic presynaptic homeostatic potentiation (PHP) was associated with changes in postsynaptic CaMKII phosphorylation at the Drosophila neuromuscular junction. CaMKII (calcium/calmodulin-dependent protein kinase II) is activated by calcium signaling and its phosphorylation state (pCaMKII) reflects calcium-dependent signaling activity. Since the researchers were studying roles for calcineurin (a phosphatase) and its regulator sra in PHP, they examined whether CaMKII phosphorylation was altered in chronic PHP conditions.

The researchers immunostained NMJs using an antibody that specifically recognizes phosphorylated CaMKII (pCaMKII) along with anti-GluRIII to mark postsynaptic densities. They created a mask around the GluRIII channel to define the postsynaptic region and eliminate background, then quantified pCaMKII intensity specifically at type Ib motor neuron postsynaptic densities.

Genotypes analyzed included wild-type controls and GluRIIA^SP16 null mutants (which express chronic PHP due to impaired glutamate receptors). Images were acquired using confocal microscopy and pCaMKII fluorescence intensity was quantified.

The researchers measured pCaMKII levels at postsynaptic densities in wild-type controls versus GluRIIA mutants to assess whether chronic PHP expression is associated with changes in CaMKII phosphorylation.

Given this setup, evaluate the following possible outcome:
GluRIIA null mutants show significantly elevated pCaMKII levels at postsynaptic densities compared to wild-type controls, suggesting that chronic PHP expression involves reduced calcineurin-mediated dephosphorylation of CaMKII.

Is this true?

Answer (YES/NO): NO